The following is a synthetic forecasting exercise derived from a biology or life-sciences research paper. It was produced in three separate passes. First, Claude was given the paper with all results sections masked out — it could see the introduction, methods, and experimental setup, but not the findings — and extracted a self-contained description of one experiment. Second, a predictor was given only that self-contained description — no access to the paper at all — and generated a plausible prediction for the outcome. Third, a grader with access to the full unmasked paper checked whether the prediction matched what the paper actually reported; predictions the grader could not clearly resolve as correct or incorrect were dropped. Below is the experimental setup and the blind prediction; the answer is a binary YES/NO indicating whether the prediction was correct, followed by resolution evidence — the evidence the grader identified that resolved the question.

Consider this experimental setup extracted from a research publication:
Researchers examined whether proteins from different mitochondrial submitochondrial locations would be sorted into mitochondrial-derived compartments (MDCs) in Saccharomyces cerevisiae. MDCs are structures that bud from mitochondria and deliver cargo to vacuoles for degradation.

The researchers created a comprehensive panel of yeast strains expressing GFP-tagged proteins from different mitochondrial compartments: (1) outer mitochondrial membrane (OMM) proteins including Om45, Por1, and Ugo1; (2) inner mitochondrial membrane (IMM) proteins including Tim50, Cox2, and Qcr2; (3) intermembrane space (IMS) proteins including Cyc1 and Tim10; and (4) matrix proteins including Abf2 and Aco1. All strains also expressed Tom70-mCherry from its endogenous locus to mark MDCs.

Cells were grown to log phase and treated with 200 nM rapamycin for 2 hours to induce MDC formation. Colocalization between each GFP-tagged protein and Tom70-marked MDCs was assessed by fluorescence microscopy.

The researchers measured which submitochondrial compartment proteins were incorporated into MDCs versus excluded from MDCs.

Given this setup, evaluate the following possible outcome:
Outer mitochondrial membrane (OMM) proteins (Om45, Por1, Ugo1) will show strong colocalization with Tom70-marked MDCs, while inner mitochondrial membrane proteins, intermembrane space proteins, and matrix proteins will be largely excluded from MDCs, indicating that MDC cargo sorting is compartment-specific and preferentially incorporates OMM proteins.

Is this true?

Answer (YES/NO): YES